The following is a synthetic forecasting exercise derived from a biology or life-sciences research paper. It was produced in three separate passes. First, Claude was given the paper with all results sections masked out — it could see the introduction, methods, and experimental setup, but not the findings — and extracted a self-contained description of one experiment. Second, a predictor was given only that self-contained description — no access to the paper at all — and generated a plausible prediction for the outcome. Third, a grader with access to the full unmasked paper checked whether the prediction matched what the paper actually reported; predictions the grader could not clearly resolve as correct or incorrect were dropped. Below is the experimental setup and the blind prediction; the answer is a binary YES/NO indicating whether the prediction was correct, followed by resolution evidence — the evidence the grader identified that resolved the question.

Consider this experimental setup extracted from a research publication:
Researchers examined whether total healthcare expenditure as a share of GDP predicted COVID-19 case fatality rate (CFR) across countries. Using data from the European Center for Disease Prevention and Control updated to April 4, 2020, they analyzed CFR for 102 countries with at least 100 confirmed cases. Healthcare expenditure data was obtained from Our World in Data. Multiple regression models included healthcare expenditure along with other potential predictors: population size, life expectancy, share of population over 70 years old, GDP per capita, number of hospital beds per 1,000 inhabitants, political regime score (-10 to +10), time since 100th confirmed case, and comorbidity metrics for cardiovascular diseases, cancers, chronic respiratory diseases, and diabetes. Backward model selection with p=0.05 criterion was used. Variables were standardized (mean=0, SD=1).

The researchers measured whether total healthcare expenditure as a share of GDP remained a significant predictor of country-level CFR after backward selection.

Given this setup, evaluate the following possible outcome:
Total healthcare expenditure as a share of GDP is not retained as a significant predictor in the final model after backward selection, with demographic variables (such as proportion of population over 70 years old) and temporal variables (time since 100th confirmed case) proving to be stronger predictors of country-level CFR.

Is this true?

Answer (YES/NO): NO